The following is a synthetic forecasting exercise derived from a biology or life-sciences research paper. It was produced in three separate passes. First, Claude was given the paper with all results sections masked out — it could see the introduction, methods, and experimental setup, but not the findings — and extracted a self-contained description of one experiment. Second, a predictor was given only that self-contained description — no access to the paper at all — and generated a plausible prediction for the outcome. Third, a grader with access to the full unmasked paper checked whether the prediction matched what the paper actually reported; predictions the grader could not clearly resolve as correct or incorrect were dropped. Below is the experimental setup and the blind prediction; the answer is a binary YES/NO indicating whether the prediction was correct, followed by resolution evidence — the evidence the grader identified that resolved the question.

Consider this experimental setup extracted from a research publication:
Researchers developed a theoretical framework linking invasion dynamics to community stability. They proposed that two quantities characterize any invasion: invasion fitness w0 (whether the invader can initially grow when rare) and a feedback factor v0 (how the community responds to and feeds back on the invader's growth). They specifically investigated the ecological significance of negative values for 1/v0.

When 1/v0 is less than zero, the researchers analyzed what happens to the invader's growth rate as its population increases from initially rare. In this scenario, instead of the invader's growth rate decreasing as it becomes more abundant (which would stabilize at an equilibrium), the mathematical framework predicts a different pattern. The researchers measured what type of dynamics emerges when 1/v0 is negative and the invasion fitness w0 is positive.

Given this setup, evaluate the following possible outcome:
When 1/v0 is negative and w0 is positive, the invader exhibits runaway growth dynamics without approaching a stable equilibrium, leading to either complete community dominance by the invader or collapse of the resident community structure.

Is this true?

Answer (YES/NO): NO